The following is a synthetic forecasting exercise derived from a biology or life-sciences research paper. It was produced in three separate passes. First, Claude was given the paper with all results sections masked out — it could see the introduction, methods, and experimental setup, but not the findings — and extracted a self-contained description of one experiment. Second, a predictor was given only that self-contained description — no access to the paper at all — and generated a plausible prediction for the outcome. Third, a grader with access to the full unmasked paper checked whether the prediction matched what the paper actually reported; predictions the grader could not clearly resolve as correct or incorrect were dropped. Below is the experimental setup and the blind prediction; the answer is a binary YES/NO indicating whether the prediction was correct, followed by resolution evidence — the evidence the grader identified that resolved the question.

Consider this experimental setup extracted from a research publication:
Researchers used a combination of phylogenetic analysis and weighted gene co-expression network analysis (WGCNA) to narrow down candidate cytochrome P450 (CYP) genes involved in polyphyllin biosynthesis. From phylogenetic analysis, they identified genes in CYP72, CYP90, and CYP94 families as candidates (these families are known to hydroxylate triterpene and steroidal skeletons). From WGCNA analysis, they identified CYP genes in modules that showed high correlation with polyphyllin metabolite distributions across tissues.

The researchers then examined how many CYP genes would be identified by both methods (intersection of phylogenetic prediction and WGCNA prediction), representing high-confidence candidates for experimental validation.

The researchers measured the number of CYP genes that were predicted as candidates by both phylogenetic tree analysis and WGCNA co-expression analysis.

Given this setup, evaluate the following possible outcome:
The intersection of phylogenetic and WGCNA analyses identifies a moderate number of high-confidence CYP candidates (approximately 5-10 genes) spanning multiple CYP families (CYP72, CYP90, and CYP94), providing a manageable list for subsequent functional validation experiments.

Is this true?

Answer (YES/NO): NO